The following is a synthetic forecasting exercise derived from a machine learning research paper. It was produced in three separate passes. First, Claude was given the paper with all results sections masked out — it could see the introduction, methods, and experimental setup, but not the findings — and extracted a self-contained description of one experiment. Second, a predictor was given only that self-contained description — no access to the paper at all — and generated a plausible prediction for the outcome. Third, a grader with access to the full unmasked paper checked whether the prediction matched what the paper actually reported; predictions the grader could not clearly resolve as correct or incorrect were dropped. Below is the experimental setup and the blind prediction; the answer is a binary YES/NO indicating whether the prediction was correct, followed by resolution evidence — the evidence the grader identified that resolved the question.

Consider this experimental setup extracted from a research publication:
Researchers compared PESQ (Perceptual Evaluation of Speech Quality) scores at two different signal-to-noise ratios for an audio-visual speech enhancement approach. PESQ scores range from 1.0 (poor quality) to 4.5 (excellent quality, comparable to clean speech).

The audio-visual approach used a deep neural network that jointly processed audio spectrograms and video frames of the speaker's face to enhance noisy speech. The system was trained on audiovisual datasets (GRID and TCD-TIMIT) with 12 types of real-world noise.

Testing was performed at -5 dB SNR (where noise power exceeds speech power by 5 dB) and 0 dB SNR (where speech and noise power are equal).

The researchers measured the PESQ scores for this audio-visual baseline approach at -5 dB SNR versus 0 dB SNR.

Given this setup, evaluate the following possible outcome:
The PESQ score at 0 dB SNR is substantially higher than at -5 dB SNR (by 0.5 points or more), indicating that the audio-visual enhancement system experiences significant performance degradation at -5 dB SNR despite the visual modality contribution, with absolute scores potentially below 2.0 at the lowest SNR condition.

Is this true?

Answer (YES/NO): NO